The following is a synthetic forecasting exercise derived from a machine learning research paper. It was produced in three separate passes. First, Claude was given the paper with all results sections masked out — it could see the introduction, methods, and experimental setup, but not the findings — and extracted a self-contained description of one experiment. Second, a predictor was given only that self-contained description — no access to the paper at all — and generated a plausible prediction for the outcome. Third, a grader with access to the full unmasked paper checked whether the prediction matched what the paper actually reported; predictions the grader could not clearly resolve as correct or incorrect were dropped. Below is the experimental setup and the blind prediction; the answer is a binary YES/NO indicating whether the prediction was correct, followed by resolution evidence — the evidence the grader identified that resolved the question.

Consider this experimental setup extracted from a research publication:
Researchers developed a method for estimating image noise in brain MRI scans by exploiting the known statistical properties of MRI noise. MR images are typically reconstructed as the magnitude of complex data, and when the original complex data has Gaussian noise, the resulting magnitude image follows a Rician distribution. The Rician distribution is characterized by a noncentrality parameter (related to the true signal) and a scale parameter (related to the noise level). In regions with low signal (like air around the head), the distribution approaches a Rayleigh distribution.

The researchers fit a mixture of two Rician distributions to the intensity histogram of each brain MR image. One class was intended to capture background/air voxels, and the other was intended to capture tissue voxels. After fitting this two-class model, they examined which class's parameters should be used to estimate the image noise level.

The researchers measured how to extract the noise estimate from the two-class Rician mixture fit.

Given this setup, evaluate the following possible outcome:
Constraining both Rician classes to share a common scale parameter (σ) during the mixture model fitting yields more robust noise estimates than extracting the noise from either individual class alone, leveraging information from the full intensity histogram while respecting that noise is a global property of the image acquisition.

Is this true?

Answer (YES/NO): NO